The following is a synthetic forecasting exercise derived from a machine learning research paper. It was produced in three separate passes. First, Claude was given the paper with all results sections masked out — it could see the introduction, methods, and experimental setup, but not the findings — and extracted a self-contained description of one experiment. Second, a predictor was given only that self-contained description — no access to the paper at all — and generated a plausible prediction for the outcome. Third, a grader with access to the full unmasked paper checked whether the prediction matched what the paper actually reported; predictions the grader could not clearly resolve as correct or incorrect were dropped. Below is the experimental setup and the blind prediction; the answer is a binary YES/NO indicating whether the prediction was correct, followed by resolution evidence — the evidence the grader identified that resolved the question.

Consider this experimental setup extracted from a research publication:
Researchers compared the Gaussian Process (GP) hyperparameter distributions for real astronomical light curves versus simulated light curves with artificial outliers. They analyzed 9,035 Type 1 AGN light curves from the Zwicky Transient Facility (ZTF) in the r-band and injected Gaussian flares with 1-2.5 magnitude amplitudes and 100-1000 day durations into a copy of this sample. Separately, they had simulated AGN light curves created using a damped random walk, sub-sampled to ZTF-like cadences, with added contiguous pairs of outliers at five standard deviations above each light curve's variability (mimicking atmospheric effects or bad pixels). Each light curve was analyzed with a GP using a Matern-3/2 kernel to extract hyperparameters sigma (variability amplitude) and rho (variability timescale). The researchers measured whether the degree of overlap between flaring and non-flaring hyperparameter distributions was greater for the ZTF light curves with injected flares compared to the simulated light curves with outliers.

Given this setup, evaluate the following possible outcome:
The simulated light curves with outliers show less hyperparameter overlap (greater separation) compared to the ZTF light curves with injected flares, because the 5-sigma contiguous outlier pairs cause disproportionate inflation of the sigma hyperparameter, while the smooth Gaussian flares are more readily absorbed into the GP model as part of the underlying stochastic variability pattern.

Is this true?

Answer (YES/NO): NO